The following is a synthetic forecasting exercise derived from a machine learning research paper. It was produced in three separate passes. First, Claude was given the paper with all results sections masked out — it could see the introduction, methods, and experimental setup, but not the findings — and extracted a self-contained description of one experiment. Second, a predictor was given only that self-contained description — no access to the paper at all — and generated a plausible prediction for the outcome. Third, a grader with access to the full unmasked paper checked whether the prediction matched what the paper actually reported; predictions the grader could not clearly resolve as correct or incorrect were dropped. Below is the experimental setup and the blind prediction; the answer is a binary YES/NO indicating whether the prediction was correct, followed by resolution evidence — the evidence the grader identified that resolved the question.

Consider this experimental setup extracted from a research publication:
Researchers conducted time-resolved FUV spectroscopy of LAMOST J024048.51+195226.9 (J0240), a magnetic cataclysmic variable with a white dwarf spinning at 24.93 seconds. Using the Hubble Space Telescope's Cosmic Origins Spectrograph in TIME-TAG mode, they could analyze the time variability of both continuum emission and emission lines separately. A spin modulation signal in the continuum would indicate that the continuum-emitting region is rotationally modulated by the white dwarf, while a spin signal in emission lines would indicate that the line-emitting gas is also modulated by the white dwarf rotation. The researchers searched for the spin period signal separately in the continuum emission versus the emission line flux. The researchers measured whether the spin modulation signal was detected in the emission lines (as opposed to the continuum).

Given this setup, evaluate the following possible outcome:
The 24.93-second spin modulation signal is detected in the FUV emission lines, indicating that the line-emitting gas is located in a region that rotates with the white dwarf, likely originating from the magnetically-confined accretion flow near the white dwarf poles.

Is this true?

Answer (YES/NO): NO